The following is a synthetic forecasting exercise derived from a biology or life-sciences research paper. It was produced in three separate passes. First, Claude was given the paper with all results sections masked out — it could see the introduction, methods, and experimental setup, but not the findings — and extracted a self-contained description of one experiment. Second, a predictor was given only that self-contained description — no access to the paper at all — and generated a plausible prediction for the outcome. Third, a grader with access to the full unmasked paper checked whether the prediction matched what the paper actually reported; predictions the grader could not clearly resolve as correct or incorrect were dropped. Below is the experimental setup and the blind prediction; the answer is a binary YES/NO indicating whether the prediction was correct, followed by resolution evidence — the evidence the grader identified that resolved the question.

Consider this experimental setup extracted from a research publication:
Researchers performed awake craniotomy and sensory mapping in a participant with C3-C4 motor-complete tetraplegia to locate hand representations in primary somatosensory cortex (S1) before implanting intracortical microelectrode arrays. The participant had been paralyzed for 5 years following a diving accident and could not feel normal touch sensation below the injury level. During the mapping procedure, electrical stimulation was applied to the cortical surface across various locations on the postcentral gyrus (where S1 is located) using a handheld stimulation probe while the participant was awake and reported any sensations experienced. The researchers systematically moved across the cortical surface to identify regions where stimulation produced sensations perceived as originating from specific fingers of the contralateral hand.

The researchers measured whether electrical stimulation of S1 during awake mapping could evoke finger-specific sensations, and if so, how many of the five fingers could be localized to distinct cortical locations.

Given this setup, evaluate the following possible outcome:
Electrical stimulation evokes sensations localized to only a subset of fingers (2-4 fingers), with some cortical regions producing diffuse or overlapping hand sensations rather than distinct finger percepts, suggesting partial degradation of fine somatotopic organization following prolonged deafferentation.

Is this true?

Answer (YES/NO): NO